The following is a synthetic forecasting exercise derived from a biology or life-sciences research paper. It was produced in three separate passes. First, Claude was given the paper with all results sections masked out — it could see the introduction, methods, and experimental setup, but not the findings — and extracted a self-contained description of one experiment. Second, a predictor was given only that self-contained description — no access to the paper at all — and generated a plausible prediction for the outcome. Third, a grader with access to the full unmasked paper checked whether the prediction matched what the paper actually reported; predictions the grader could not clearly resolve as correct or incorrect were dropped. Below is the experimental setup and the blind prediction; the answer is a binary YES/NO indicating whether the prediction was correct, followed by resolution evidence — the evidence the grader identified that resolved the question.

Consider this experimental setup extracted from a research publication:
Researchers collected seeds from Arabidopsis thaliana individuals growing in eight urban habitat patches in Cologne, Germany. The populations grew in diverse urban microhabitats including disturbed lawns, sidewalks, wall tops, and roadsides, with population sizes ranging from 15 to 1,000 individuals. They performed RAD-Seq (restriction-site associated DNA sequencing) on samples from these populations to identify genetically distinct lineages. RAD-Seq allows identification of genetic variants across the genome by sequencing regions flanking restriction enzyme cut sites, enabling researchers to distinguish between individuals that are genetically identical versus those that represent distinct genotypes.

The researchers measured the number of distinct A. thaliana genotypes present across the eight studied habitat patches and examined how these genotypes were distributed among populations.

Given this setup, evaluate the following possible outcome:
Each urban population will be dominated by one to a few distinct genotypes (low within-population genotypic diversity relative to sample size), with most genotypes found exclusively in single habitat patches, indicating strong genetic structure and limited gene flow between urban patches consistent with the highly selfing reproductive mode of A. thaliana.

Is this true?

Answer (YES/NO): YES